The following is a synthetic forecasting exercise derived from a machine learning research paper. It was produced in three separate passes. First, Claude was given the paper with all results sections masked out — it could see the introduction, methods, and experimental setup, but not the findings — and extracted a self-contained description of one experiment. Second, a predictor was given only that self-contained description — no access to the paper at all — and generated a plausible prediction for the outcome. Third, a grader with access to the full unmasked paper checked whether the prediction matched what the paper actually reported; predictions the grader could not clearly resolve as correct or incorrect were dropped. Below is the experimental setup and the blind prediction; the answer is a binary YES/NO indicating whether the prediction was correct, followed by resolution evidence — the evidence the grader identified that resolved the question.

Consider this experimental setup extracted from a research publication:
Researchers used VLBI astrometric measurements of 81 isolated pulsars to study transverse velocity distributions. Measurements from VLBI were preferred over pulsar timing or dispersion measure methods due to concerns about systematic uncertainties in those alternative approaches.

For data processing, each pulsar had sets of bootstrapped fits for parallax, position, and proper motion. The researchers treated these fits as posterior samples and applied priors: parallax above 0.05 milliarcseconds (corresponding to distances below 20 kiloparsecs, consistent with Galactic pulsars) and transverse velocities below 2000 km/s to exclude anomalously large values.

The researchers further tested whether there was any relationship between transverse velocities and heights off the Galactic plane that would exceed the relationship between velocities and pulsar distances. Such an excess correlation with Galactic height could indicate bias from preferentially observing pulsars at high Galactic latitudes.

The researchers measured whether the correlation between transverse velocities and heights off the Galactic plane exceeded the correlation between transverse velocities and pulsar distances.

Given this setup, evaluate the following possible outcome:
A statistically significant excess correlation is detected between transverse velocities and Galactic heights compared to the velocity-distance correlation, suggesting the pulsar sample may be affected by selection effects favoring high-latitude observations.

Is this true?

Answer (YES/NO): NO